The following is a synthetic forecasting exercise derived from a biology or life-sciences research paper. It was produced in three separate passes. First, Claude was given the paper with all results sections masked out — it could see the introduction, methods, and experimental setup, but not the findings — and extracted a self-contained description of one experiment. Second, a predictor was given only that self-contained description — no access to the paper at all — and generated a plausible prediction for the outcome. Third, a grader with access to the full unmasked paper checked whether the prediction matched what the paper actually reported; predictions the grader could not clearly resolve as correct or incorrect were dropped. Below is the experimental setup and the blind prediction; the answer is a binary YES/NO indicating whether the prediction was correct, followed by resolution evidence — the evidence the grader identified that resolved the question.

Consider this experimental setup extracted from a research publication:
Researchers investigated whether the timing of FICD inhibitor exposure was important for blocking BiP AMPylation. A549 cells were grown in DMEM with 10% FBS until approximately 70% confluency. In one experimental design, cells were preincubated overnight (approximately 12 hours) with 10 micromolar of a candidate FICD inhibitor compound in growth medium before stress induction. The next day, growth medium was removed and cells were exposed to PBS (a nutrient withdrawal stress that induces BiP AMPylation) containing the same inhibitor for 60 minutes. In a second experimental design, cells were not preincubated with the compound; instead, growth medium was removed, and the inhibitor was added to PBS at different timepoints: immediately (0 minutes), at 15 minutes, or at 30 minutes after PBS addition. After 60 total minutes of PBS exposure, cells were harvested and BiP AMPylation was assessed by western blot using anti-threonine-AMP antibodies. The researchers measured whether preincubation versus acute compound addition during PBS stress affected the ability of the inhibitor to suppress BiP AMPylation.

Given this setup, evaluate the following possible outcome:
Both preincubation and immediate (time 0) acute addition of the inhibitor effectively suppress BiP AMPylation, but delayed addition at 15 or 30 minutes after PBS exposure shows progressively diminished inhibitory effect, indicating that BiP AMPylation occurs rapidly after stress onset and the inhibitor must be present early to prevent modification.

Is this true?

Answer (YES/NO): YES